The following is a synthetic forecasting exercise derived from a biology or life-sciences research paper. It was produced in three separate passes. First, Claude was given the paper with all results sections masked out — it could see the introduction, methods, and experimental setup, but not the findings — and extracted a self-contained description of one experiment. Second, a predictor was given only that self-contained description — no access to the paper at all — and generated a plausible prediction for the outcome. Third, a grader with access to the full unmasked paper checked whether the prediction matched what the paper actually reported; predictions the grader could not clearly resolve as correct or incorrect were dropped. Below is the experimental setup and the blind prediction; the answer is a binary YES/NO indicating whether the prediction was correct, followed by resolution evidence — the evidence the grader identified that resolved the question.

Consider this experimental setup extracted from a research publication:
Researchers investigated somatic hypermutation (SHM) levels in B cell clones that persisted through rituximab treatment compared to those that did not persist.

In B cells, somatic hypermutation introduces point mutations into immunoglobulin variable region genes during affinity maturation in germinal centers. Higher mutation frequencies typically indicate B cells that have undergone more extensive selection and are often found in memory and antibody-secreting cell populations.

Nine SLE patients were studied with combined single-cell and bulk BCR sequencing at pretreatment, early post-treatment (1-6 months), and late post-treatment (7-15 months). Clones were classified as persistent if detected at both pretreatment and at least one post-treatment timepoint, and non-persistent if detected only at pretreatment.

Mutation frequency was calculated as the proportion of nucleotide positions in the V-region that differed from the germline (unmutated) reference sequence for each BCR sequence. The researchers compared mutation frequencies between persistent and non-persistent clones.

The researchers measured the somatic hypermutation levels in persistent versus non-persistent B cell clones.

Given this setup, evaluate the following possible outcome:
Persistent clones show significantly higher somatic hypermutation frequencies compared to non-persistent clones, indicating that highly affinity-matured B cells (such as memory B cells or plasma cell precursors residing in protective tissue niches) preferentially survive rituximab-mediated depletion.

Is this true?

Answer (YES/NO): YES